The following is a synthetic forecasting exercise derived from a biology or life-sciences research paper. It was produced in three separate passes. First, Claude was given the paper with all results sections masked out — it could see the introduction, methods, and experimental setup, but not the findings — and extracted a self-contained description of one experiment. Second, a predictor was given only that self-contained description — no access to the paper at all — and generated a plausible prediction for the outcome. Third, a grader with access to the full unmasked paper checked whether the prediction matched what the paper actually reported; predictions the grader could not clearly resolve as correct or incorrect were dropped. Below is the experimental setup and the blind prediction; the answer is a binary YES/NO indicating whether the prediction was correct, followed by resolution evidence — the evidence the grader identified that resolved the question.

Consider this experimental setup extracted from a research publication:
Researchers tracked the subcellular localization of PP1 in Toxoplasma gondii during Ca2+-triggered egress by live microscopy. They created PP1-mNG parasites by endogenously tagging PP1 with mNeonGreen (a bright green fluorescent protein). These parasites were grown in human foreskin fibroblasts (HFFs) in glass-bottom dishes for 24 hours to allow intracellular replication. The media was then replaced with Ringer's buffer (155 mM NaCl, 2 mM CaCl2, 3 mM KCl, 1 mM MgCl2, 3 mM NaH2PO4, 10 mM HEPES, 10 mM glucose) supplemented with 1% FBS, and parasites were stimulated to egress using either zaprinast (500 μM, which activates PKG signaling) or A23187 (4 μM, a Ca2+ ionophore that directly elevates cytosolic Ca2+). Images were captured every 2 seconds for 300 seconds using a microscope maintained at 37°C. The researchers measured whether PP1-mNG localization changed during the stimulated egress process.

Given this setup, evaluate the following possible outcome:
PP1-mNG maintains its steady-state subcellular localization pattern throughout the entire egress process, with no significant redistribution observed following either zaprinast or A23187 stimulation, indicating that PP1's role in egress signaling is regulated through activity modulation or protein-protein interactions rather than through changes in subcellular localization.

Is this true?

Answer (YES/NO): NO